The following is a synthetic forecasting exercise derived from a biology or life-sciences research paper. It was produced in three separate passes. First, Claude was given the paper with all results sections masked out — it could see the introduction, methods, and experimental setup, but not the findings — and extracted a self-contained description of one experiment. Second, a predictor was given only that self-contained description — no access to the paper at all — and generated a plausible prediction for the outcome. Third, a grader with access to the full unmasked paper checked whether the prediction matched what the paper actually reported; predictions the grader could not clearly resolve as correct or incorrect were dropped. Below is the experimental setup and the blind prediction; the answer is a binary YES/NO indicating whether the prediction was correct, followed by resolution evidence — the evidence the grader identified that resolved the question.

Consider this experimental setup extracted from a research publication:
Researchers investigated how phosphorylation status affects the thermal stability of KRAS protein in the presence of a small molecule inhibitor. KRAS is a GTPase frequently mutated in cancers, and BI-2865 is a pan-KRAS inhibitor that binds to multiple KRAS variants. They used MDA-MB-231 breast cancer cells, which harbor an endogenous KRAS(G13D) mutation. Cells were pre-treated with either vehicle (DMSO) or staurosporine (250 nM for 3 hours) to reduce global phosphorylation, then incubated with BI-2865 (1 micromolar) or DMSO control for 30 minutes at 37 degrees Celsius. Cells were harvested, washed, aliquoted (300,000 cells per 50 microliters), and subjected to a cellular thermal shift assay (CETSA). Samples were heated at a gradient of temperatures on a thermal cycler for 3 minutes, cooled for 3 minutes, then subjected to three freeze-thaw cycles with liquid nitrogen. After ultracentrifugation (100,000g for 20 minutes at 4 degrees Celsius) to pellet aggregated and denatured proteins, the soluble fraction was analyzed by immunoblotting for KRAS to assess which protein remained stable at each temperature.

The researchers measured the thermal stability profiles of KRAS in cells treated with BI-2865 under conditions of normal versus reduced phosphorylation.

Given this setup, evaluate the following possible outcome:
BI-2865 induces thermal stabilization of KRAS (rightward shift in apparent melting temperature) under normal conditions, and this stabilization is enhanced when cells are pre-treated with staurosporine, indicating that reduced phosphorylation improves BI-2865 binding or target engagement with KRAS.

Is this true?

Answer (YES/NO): NO